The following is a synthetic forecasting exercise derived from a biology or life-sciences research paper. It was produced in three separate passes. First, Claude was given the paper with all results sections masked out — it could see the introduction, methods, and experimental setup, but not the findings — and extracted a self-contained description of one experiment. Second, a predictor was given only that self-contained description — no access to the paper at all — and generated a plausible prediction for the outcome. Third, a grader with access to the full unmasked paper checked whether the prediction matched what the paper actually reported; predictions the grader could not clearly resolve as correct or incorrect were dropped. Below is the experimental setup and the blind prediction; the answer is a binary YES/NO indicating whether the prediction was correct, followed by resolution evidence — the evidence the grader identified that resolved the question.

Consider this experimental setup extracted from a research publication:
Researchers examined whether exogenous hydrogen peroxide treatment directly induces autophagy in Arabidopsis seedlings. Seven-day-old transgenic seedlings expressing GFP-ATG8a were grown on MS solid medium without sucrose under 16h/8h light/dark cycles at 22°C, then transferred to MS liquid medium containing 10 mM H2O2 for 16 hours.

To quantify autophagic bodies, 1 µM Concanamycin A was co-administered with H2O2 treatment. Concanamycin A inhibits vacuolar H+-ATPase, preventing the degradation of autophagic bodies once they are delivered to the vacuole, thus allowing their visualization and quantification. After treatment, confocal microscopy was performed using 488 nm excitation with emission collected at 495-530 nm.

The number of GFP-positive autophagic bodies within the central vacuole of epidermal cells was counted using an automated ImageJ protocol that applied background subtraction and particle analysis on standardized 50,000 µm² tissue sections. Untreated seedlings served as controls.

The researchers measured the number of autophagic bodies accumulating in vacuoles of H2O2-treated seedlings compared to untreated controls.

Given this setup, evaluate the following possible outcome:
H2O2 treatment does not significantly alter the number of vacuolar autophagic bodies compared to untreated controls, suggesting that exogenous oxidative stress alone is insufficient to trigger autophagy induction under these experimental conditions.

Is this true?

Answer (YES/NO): YES